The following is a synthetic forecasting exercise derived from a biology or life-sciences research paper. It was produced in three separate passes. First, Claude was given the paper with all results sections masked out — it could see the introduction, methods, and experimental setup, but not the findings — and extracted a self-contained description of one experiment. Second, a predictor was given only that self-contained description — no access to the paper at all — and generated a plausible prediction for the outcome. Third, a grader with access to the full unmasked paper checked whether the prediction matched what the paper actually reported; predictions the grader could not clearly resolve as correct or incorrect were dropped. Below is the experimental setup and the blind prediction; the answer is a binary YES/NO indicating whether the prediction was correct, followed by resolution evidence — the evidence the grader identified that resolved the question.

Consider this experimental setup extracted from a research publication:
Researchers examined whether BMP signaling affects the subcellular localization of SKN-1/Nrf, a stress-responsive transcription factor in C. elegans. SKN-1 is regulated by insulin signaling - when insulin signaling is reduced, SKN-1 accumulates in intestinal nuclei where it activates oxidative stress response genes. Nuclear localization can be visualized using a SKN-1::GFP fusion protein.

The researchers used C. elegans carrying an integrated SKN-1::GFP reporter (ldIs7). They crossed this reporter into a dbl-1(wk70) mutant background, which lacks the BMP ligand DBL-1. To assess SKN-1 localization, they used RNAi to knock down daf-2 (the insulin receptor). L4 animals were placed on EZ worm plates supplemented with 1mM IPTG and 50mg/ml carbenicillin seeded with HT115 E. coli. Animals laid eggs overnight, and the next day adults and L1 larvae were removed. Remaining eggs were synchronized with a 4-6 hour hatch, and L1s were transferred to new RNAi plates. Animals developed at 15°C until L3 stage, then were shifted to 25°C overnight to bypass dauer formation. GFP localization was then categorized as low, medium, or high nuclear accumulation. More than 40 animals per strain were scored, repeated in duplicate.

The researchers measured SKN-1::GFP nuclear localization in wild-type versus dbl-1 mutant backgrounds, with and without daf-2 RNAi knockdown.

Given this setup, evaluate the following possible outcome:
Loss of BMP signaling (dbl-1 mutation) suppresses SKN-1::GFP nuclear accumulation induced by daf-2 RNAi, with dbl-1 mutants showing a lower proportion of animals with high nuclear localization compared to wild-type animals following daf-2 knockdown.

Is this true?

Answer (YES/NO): YES